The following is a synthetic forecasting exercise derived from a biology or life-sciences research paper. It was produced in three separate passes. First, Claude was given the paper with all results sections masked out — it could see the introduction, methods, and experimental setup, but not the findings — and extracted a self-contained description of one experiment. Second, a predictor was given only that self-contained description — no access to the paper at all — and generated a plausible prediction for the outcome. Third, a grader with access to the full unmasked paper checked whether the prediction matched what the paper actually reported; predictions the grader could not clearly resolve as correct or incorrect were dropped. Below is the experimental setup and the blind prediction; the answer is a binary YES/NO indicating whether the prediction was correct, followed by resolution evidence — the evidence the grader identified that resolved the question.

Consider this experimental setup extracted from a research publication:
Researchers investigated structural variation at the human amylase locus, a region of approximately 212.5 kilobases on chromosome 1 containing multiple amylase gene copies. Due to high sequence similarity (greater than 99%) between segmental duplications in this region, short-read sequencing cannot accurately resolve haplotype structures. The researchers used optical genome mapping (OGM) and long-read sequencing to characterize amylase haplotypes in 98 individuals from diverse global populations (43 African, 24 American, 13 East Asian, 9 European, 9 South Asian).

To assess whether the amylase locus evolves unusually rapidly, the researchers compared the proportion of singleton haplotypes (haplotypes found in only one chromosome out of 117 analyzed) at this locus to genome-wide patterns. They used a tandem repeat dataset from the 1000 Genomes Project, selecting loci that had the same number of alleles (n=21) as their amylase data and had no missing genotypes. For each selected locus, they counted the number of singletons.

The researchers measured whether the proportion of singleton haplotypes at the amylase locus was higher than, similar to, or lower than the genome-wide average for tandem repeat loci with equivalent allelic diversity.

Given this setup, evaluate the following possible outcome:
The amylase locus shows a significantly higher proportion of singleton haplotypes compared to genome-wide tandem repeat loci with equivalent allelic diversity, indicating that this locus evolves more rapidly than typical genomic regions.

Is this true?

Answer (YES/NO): YES